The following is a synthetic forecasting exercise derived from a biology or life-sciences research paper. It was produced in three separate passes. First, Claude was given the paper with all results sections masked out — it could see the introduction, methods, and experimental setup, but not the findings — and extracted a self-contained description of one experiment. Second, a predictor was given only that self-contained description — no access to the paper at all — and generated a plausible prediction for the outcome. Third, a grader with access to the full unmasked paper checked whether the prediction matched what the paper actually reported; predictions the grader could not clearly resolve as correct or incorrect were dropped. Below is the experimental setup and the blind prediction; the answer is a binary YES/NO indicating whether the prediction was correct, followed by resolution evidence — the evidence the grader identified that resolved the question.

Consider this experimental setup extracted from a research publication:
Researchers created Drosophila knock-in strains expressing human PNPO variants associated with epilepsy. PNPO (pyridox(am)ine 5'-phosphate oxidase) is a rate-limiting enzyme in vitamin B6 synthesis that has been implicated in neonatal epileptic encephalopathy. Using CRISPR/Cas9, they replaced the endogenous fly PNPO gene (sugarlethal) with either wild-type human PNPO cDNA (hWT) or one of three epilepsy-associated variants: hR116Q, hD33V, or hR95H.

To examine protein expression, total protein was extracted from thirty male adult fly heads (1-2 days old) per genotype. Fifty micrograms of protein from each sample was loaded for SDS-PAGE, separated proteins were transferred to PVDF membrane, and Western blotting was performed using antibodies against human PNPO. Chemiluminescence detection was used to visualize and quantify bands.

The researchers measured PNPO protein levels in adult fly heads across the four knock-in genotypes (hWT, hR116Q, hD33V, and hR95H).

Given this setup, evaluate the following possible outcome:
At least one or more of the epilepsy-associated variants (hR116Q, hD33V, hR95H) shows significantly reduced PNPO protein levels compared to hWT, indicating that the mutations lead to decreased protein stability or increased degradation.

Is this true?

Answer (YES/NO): YES